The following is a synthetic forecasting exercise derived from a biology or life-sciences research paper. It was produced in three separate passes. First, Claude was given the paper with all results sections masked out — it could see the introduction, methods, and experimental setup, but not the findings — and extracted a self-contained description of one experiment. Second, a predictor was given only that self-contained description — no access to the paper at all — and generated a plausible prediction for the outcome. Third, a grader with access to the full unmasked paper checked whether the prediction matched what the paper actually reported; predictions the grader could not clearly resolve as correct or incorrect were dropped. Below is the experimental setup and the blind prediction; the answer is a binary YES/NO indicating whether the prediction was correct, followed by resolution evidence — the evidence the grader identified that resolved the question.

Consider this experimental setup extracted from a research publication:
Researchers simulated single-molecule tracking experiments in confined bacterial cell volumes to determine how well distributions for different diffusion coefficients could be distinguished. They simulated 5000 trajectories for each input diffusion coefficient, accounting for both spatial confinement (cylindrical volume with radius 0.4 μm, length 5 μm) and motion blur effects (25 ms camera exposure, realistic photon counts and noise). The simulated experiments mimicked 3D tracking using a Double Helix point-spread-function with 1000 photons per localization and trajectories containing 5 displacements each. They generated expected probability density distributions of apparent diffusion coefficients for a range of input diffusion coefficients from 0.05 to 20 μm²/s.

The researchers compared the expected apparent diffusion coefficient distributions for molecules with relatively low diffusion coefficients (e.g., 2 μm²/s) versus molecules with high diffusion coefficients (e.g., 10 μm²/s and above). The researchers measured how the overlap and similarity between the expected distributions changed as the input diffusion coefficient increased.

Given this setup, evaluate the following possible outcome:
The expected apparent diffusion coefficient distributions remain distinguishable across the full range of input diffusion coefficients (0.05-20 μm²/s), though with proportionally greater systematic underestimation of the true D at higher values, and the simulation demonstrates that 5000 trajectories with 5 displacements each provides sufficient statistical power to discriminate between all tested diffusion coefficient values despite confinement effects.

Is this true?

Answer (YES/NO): NO